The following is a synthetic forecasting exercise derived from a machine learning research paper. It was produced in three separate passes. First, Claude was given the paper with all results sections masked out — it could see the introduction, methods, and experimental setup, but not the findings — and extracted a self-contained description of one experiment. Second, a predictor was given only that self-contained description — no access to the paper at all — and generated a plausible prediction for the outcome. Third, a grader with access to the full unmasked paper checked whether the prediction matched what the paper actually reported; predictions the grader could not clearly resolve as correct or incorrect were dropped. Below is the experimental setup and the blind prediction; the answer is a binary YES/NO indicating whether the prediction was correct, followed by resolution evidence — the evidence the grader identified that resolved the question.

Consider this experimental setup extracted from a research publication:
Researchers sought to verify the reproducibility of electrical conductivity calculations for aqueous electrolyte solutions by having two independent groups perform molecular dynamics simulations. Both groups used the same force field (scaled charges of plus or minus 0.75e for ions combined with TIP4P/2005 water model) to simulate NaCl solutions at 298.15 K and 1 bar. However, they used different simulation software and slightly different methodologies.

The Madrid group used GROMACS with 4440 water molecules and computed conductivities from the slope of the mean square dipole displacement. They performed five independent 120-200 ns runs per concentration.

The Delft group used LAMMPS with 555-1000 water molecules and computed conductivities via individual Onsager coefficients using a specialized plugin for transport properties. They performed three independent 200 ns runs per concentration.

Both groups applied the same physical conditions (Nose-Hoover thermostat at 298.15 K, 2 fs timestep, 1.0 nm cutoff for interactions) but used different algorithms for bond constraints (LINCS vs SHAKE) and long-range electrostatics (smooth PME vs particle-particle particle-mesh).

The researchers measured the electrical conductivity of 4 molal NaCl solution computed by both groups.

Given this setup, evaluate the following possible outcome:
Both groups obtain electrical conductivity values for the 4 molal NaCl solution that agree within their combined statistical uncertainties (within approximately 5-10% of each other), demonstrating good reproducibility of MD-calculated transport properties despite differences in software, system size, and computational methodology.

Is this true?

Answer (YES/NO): YES